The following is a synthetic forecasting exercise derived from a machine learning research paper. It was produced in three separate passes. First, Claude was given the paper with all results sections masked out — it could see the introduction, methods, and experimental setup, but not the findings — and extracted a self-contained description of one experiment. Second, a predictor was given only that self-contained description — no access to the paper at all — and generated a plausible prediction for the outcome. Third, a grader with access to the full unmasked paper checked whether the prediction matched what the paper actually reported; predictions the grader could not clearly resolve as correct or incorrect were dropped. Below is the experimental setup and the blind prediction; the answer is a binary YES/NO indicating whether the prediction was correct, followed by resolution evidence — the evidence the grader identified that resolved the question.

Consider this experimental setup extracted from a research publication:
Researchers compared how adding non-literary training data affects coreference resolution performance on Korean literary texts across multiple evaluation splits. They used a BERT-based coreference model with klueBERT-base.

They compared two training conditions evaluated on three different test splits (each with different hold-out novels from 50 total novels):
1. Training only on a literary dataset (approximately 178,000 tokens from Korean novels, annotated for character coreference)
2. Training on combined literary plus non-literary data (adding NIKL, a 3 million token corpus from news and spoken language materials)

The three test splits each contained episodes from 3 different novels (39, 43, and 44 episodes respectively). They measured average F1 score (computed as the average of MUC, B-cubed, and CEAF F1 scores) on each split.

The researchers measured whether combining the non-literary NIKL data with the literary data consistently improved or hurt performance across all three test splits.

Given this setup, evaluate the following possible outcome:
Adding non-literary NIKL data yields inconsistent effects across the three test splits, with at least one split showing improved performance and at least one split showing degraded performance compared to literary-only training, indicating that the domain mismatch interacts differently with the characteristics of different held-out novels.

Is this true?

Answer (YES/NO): YES